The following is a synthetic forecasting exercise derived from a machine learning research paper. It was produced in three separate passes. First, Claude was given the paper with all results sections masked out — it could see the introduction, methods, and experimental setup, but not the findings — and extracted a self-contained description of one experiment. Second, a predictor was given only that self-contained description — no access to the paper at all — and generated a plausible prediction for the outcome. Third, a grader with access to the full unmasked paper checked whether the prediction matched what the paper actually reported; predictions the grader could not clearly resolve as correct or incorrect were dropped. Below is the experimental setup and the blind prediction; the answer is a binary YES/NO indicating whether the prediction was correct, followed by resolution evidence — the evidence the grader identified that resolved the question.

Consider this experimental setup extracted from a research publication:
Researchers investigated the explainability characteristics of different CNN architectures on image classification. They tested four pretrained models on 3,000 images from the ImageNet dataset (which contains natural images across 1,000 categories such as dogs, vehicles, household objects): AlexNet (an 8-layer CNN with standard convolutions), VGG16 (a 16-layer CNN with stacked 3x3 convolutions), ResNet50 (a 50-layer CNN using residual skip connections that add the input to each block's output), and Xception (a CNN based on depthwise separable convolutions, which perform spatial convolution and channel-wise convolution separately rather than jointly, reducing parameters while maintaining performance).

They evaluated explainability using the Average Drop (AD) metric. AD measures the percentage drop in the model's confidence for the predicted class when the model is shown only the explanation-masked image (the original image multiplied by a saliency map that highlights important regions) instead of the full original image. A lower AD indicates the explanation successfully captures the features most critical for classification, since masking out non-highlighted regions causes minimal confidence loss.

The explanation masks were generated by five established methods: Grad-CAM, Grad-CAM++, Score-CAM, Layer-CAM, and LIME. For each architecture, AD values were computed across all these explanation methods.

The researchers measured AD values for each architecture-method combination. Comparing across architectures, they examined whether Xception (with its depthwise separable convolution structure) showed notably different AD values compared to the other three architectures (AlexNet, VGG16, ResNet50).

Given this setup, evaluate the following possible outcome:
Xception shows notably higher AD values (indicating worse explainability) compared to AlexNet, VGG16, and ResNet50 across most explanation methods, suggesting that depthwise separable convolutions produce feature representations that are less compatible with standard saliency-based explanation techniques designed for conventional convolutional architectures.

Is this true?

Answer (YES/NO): YES